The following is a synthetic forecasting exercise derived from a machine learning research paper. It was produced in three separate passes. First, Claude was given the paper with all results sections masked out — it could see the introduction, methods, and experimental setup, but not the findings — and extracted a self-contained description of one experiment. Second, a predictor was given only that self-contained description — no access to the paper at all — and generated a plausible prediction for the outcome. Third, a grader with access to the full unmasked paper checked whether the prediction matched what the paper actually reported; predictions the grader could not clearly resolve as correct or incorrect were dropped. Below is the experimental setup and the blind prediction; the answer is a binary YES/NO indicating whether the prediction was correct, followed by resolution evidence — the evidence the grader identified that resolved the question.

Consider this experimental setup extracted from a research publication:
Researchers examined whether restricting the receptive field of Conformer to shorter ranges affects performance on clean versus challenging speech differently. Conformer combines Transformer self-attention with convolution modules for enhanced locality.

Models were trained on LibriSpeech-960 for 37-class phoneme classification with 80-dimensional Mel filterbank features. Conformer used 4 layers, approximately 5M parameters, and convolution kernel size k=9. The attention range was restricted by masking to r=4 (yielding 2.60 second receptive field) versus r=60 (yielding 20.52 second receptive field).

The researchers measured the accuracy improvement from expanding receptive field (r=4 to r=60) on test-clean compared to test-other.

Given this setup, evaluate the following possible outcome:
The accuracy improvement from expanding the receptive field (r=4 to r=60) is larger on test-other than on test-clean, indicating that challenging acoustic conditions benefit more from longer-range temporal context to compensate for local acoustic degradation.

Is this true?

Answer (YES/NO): YES